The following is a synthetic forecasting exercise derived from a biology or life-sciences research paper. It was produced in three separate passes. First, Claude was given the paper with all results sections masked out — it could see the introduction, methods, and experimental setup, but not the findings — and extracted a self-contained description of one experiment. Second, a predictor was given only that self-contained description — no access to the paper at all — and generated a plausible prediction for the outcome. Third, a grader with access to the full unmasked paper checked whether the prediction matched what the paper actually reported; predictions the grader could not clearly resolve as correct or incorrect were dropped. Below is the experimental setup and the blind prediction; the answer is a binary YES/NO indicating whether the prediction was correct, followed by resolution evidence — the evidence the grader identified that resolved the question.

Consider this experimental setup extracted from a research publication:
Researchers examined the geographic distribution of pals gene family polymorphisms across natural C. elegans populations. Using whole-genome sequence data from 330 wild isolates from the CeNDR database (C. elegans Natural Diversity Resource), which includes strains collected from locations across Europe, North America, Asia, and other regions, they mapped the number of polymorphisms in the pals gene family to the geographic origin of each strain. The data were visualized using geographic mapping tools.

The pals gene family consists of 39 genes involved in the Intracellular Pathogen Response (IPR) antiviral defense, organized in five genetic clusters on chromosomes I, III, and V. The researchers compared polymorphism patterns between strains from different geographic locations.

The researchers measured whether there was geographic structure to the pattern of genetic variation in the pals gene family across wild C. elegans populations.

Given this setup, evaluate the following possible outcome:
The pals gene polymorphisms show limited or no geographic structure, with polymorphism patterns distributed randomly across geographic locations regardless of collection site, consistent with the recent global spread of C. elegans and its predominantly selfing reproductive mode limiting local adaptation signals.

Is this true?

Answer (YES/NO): YES